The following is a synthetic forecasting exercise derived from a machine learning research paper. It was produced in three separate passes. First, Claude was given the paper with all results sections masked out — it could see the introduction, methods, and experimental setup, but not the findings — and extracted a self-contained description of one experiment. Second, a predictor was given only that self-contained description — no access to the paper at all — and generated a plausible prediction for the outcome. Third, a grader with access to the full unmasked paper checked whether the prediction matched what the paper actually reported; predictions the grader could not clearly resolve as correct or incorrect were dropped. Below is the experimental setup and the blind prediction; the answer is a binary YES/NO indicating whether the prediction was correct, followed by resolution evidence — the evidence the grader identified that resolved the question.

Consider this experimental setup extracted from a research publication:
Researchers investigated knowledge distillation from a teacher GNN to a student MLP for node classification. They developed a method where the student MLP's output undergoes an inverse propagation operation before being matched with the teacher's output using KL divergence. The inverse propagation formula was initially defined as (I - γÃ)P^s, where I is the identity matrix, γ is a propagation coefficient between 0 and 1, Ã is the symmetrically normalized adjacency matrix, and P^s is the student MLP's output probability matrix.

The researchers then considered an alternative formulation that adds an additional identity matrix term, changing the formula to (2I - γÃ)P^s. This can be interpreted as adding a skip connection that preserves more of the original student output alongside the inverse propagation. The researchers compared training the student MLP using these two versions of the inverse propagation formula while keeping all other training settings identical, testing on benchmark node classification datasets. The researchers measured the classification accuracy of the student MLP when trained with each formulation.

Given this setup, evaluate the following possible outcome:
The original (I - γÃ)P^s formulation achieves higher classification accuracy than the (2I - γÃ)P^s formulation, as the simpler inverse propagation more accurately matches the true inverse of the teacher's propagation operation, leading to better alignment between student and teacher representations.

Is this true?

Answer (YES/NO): NO